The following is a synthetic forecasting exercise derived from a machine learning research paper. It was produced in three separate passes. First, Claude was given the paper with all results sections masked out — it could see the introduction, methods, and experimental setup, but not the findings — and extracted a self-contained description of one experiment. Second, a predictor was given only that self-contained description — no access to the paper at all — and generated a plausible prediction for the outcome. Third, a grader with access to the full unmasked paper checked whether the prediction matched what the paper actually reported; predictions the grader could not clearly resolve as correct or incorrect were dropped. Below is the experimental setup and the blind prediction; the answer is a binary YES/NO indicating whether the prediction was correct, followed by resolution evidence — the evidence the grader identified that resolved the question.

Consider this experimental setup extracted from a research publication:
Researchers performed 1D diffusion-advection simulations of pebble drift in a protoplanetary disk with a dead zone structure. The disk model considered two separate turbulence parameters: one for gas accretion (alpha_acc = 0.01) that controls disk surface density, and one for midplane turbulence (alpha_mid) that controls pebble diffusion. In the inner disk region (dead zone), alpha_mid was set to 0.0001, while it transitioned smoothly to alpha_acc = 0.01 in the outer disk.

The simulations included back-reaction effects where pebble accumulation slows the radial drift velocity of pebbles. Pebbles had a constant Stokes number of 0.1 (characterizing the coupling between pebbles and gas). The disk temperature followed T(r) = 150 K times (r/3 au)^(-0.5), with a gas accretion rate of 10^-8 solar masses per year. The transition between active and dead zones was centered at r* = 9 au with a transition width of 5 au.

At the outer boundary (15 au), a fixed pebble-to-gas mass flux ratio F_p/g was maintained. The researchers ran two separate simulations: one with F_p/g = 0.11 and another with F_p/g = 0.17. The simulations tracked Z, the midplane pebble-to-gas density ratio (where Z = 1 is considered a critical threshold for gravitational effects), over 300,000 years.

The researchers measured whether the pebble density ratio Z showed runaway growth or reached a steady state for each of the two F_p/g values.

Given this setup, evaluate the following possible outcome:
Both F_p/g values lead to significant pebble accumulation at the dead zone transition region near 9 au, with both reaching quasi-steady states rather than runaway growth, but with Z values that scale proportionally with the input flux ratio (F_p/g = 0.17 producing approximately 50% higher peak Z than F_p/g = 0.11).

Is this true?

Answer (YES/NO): NO